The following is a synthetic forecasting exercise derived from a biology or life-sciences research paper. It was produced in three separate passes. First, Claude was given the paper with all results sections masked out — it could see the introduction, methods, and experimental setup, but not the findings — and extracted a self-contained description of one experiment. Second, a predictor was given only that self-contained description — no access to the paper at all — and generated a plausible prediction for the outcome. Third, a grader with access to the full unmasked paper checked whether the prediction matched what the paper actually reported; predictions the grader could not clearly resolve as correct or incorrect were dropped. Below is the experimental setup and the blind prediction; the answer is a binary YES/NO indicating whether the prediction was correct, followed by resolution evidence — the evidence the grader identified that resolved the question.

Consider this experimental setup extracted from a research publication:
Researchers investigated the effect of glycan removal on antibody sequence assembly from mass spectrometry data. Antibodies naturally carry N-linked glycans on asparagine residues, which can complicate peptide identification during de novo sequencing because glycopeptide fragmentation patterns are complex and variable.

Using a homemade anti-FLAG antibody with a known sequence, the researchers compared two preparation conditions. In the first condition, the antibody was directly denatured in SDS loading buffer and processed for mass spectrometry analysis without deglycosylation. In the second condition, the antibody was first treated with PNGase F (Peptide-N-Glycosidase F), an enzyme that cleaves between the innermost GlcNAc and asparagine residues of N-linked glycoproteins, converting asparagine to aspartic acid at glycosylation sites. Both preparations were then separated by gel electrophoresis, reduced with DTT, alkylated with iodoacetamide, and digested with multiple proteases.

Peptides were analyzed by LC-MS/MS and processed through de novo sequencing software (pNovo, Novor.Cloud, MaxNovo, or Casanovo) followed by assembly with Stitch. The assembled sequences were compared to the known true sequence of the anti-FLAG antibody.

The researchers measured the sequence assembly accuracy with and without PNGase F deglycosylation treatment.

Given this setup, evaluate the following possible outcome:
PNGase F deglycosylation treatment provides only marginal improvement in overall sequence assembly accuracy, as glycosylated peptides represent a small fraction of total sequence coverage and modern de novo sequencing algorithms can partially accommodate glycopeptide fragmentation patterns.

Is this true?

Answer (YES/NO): NO